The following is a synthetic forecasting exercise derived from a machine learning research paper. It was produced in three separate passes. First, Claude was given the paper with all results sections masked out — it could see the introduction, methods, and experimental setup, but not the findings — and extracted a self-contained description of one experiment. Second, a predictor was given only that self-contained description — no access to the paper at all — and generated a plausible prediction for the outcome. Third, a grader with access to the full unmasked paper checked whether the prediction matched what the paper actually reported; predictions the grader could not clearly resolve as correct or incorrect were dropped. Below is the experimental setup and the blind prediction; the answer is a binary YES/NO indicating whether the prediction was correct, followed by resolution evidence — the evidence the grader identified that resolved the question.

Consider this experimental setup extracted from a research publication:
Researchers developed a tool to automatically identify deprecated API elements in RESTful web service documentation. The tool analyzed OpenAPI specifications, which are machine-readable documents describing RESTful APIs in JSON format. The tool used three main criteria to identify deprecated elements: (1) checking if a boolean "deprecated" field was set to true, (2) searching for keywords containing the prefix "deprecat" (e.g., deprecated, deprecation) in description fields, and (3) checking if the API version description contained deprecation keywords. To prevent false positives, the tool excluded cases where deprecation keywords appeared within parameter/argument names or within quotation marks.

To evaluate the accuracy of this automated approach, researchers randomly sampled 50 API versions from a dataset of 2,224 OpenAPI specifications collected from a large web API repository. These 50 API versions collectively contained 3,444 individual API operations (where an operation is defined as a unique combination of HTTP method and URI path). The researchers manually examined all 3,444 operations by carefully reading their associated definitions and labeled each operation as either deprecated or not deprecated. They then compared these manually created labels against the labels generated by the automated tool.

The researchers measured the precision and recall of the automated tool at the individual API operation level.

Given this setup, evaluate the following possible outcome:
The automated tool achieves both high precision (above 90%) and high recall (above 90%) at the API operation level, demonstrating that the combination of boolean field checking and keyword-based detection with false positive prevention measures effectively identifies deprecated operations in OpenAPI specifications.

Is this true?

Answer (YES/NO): YES